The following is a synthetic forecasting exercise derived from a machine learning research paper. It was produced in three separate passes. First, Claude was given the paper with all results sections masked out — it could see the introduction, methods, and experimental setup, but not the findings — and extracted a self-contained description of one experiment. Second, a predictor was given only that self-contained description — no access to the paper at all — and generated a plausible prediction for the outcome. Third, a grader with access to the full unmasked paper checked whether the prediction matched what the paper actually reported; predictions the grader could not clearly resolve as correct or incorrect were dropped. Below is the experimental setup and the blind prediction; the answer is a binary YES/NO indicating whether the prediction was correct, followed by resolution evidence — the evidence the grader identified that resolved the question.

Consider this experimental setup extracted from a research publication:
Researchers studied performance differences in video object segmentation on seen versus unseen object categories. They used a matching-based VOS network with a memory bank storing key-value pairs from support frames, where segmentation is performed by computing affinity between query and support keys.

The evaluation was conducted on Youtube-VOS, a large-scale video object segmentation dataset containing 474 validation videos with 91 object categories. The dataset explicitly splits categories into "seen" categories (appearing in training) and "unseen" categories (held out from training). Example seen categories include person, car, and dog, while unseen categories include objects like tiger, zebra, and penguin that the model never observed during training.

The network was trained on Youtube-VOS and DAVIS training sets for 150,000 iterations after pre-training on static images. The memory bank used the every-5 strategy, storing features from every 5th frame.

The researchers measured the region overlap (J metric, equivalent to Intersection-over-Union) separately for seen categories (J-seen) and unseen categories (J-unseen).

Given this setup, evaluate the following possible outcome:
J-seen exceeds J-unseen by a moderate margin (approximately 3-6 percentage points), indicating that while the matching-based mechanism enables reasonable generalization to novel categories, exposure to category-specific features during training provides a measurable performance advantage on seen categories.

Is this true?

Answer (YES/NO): YES